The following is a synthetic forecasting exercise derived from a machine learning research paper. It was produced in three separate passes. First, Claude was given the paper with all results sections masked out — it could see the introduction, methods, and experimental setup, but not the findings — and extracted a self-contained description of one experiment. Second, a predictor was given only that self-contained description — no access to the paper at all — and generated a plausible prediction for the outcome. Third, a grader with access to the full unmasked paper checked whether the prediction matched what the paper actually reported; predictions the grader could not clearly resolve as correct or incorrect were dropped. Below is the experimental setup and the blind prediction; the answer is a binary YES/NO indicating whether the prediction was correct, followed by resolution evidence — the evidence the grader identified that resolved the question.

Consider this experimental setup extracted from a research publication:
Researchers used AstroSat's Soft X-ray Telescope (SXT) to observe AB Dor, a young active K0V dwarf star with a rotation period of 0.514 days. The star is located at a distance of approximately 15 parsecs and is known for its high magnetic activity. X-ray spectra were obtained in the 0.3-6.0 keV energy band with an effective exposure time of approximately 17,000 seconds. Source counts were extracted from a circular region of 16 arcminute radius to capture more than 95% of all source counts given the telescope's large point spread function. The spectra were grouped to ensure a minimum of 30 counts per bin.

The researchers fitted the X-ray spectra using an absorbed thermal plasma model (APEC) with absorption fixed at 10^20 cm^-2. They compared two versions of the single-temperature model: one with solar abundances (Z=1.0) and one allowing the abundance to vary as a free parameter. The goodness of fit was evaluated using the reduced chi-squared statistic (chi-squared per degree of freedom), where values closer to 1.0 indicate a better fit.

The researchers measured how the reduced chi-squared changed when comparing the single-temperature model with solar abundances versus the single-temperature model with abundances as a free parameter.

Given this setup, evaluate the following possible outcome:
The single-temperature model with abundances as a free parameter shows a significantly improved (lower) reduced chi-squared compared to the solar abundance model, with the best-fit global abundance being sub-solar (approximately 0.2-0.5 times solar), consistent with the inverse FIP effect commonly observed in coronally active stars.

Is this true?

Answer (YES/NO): NO